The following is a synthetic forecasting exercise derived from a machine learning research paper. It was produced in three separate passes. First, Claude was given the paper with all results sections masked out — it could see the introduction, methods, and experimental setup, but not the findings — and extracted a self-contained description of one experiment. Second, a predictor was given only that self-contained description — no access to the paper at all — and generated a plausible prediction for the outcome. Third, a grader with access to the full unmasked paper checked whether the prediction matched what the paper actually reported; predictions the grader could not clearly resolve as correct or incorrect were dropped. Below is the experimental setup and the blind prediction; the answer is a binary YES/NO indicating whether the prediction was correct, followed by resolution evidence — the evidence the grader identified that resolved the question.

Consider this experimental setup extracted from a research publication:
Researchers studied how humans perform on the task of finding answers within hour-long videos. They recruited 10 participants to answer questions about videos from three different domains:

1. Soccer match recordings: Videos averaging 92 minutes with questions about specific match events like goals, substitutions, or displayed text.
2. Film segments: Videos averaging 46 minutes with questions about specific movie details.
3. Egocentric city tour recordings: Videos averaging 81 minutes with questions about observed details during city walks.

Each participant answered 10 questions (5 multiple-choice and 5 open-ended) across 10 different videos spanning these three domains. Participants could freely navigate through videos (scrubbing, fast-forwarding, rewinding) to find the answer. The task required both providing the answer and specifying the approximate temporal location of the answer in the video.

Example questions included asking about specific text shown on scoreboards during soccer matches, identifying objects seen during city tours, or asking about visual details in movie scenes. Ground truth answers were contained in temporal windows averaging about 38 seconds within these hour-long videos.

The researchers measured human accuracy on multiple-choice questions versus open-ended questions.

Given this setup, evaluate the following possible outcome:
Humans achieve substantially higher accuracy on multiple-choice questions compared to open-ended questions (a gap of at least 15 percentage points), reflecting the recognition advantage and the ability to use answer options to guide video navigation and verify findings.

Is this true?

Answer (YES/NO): NO